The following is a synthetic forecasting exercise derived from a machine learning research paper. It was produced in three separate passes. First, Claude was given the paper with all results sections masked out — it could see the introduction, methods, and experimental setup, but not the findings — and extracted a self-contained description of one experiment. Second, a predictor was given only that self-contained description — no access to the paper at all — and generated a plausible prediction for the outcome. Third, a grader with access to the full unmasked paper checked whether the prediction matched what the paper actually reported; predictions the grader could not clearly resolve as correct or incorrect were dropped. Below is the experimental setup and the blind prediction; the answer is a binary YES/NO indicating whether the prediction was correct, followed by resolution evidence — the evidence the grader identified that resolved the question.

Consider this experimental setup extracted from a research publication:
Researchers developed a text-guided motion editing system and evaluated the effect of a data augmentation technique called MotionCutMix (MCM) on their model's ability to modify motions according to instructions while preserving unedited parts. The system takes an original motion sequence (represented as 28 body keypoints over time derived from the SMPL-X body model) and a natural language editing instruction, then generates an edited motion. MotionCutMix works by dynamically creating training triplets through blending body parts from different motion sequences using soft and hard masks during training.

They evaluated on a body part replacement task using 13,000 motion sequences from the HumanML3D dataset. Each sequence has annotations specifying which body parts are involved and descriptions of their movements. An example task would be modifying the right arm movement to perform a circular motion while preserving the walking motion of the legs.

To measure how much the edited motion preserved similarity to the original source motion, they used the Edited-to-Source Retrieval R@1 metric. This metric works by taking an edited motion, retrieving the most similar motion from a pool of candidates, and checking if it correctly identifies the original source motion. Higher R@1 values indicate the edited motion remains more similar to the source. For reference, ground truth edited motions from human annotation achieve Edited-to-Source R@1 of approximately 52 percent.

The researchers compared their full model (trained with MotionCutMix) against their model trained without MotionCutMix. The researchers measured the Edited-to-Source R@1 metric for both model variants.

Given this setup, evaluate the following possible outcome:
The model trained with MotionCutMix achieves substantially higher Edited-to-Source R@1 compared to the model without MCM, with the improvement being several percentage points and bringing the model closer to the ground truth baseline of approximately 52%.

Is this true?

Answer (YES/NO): NO